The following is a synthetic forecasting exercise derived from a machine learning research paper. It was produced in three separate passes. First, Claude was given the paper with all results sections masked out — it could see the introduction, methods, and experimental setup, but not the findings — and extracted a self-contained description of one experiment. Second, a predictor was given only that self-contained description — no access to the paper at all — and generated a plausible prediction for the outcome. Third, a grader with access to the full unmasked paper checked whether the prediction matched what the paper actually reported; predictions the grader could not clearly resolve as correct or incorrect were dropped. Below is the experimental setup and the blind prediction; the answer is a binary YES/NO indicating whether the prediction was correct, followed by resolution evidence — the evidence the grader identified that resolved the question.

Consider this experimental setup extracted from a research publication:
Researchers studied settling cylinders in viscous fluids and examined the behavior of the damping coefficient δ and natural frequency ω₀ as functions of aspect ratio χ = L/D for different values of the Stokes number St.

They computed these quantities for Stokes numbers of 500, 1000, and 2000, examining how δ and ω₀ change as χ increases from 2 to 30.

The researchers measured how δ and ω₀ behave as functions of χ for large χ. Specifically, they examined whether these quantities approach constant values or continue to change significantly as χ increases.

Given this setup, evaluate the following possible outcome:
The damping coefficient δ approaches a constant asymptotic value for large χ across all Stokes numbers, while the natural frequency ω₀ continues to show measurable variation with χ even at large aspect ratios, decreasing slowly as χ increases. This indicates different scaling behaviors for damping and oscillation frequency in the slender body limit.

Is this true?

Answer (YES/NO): NO